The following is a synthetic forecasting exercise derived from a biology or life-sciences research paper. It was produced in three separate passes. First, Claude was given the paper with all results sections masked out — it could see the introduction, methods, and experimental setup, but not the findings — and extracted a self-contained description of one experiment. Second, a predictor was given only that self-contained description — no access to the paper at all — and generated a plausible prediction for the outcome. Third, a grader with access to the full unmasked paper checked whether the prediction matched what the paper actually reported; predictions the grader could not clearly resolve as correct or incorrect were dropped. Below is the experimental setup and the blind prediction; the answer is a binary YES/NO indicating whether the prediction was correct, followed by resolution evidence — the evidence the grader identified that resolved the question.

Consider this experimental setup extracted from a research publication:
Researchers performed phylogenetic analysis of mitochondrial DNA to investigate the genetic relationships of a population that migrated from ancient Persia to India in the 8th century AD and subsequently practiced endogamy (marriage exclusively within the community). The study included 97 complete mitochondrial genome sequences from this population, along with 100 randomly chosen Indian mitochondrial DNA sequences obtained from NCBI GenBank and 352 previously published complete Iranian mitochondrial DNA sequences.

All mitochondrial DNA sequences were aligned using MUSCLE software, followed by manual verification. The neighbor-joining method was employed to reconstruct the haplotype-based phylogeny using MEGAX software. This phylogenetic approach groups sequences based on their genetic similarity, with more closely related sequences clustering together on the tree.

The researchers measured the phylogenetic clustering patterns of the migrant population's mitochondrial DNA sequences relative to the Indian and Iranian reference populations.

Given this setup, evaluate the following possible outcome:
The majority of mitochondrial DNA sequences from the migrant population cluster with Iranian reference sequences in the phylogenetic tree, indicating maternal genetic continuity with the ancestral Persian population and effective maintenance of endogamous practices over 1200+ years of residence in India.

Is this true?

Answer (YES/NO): YES